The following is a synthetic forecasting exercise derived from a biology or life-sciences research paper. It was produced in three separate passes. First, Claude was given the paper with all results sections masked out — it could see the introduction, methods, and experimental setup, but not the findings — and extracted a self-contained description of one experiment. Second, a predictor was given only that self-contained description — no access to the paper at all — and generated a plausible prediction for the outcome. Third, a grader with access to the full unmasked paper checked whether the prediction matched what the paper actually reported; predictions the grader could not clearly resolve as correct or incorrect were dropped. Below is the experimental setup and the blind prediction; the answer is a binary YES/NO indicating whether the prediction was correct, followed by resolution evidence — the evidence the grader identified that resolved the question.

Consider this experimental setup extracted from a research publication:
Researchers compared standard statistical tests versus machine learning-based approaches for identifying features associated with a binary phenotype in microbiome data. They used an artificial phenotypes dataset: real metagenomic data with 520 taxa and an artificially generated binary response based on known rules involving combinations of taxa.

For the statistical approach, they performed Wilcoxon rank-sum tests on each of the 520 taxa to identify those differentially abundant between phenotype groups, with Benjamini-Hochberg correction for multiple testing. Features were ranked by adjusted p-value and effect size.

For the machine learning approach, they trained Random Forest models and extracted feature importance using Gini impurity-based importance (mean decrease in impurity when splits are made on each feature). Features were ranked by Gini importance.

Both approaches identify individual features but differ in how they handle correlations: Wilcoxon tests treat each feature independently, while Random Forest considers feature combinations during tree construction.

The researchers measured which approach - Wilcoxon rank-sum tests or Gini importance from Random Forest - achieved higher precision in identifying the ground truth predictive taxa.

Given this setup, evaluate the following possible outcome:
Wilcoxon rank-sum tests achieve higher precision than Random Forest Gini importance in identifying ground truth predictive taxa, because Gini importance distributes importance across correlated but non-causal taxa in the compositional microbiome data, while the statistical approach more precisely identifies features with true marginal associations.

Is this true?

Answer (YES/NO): NO